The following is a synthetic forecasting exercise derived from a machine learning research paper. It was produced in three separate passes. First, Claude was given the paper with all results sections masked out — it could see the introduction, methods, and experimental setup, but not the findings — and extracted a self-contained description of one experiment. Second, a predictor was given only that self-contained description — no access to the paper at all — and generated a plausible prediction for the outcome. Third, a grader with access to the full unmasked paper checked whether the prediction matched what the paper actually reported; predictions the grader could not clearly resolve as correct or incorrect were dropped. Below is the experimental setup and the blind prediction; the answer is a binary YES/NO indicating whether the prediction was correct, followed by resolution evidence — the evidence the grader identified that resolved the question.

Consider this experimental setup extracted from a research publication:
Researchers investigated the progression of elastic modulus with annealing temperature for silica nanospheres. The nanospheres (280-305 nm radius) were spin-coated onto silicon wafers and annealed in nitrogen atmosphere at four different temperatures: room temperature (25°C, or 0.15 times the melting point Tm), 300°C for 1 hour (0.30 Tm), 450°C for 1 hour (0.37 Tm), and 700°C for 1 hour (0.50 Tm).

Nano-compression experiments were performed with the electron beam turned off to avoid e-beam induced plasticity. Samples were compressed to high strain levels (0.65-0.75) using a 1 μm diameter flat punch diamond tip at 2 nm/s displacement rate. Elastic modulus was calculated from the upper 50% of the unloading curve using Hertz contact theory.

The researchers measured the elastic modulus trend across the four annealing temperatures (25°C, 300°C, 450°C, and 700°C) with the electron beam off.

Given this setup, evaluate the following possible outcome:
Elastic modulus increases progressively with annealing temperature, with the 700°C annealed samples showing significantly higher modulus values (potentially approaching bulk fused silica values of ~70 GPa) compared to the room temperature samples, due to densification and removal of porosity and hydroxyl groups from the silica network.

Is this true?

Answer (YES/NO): NO